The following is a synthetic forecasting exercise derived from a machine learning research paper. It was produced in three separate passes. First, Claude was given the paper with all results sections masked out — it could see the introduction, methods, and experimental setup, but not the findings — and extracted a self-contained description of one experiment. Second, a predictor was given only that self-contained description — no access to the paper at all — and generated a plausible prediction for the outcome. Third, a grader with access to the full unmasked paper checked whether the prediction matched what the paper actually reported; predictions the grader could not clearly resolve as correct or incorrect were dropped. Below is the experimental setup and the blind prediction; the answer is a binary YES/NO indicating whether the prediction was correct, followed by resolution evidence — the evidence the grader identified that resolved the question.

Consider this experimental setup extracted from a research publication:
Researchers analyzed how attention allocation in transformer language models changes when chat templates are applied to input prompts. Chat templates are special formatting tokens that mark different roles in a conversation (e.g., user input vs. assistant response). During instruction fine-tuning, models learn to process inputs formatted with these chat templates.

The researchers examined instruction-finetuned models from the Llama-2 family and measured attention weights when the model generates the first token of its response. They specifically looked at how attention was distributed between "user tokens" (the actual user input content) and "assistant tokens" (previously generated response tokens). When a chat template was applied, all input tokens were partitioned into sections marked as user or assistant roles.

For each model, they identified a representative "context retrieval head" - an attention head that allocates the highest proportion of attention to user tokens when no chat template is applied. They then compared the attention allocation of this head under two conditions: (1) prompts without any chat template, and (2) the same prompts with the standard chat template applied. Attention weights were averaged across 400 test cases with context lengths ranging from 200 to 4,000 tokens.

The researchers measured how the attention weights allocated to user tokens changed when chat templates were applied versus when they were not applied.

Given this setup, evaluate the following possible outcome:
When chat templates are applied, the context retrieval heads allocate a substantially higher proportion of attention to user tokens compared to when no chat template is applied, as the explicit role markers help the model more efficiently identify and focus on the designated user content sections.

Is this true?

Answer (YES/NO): NO